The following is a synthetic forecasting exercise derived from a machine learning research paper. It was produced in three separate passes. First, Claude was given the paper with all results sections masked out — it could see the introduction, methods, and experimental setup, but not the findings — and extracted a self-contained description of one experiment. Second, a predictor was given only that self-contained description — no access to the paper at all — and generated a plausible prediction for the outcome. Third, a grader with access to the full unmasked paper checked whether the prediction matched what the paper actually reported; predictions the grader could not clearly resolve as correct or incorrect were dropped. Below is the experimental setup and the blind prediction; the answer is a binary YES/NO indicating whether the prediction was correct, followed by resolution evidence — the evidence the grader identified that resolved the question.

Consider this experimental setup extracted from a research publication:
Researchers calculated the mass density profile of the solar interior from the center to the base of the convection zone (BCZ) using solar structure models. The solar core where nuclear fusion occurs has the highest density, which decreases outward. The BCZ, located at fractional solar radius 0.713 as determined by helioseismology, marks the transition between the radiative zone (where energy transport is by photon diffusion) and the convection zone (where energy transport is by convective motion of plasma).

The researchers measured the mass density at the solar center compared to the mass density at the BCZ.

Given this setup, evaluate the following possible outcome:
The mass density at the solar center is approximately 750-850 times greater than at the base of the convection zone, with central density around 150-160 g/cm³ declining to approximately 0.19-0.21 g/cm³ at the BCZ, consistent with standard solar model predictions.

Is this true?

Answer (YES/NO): NO